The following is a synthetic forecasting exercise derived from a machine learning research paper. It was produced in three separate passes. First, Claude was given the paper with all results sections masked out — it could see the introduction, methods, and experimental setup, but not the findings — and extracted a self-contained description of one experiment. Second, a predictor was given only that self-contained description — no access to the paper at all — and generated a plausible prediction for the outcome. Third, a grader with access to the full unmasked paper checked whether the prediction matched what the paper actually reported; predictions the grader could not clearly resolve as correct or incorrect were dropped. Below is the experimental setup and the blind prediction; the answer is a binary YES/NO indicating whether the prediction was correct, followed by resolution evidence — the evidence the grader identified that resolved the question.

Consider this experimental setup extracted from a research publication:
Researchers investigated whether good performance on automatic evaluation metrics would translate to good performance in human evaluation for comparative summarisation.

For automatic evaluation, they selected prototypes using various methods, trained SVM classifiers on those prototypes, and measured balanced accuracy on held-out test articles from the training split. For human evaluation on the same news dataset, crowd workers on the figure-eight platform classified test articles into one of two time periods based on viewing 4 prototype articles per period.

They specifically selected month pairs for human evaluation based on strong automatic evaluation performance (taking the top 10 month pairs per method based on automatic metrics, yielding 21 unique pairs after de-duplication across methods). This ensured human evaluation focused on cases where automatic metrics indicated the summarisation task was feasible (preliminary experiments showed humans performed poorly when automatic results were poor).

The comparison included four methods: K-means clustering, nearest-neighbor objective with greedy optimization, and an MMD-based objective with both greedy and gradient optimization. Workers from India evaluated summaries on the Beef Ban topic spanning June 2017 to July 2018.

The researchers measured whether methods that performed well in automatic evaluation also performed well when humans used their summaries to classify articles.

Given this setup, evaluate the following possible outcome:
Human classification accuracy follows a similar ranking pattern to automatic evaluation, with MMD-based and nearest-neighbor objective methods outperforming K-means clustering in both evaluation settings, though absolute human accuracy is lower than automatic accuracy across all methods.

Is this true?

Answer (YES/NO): NO